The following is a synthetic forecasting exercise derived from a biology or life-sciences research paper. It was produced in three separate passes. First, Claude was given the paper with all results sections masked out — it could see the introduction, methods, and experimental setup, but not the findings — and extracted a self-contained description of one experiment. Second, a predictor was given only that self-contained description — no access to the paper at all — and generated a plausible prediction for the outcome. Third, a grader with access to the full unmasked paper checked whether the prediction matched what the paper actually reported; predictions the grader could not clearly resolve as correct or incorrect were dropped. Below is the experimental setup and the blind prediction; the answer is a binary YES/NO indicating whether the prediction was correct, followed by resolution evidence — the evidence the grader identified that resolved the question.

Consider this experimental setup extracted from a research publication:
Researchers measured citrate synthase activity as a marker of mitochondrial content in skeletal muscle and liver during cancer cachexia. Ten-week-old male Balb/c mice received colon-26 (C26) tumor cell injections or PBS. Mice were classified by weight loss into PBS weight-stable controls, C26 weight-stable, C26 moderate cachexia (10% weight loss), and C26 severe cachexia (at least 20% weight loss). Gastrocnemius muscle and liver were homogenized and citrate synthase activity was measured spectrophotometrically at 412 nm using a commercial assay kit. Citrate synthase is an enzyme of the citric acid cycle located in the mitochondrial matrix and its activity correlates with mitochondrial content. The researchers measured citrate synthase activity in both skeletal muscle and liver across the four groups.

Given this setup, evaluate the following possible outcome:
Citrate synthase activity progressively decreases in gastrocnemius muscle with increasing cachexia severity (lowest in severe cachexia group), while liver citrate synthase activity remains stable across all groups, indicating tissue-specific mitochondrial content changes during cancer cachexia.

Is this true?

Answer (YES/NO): NO